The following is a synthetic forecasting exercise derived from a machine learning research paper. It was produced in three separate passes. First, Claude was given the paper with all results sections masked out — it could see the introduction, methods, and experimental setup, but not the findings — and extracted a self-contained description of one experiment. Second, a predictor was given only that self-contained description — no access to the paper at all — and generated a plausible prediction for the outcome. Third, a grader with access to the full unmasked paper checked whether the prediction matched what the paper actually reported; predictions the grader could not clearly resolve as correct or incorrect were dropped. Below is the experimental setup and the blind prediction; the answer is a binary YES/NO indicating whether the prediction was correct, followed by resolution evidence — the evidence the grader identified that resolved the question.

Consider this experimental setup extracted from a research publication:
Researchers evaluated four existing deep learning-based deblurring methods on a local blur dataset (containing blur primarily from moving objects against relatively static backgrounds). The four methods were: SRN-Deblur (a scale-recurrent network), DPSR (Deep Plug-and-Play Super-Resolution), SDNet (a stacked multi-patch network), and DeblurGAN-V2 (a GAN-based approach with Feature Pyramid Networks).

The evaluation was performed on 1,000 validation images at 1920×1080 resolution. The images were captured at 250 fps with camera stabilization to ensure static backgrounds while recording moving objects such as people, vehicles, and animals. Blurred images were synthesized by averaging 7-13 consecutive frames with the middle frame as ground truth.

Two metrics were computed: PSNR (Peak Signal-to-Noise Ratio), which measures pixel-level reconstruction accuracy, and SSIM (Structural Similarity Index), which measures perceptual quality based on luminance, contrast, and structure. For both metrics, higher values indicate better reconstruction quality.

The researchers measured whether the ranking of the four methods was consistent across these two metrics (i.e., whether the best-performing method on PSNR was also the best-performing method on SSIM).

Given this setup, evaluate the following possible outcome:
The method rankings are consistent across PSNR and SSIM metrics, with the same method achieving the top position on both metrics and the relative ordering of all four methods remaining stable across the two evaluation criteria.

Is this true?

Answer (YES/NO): NO